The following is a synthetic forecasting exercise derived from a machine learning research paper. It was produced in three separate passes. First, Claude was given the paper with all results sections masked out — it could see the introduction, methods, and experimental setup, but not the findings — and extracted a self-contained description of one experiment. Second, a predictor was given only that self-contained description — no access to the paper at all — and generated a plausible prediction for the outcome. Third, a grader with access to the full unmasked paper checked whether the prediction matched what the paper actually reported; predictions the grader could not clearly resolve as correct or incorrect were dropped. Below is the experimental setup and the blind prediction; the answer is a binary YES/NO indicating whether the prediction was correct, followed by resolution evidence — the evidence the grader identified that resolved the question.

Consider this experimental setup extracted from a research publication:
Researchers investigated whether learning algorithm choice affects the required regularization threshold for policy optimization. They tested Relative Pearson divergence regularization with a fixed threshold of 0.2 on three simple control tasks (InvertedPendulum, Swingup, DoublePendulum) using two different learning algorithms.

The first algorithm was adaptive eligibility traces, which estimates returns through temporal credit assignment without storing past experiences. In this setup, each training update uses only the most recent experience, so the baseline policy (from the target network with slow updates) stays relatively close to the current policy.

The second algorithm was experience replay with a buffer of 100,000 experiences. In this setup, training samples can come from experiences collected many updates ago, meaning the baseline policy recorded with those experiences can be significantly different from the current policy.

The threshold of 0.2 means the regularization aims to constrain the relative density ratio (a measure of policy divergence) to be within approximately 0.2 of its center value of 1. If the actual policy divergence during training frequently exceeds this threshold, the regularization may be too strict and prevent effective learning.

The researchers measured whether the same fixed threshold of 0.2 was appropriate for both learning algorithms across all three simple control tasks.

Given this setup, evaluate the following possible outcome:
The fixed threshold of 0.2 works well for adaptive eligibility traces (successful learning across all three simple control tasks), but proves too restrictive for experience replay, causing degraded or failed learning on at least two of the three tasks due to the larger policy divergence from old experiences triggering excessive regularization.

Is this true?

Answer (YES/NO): NO